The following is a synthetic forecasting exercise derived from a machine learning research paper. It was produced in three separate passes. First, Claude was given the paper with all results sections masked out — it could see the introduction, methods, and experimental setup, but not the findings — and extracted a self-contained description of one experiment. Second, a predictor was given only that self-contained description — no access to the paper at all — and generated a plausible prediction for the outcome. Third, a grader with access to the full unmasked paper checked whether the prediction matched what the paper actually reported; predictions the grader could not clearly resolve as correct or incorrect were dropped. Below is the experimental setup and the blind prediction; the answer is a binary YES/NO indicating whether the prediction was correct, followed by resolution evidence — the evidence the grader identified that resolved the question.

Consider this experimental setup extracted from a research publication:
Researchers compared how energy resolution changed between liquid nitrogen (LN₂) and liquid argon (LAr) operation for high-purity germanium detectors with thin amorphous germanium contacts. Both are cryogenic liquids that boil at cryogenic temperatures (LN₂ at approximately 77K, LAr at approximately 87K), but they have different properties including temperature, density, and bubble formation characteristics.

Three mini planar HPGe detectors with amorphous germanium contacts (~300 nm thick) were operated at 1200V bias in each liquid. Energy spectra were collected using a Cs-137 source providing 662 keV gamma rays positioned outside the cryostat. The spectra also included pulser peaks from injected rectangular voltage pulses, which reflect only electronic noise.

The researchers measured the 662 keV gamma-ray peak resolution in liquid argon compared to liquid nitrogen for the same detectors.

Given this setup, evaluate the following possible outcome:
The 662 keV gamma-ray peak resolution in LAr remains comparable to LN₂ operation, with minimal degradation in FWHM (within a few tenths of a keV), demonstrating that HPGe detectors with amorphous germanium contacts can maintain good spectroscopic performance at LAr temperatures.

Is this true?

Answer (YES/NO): NO